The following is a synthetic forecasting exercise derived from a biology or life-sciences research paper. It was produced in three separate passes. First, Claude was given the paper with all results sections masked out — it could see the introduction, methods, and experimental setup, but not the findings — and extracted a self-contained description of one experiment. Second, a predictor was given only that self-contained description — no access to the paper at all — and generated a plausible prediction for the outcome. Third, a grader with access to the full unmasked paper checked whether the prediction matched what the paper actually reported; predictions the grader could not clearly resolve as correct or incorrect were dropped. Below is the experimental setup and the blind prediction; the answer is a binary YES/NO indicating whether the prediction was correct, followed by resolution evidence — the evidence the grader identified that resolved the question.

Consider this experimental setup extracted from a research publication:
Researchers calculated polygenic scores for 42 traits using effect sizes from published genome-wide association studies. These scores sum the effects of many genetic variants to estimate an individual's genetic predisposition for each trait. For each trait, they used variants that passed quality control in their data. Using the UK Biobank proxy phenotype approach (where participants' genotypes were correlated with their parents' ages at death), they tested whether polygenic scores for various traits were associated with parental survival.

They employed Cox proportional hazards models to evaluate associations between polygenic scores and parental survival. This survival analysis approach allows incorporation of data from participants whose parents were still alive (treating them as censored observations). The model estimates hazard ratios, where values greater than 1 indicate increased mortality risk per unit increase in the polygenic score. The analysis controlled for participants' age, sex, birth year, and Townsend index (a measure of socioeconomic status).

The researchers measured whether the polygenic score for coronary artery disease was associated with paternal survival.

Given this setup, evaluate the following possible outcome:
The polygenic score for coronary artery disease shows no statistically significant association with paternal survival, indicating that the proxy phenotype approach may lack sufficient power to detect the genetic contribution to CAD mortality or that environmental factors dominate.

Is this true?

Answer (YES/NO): NO